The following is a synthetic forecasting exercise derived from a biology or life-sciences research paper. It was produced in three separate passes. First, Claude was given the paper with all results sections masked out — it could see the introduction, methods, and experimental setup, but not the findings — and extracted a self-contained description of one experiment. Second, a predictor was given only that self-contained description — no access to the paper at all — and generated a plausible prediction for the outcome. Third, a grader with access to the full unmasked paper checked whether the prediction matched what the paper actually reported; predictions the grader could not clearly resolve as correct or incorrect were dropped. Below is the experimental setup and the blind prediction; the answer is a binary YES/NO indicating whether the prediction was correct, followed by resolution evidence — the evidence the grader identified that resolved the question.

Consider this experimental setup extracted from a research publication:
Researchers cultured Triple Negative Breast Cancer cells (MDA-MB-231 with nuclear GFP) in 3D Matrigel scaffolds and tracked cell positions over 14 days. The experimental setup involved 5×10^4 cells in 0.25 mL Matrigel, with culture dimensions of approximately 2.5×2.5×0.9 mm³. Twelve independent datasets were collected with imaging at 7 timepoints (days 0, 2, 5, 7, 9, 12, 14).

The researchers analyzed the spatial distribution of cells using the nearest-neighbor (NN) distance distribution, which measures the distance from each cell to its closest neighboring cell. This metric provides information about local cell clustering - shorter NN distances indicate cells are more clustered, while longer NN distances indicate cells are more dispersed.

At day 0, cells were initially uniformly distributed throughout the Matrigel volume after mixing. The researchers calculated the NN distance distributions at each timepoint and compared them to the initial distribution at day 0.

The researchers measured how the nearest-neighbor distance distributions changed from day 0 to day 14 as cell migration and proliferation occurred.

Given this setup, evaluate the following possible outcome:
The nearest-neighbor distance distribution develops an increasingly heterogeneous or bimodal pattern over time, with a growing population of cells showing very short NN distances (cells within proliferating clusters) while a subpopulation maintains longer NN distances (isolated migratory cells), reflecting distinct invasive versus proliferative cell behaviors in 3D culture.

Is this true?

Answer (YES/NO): NO